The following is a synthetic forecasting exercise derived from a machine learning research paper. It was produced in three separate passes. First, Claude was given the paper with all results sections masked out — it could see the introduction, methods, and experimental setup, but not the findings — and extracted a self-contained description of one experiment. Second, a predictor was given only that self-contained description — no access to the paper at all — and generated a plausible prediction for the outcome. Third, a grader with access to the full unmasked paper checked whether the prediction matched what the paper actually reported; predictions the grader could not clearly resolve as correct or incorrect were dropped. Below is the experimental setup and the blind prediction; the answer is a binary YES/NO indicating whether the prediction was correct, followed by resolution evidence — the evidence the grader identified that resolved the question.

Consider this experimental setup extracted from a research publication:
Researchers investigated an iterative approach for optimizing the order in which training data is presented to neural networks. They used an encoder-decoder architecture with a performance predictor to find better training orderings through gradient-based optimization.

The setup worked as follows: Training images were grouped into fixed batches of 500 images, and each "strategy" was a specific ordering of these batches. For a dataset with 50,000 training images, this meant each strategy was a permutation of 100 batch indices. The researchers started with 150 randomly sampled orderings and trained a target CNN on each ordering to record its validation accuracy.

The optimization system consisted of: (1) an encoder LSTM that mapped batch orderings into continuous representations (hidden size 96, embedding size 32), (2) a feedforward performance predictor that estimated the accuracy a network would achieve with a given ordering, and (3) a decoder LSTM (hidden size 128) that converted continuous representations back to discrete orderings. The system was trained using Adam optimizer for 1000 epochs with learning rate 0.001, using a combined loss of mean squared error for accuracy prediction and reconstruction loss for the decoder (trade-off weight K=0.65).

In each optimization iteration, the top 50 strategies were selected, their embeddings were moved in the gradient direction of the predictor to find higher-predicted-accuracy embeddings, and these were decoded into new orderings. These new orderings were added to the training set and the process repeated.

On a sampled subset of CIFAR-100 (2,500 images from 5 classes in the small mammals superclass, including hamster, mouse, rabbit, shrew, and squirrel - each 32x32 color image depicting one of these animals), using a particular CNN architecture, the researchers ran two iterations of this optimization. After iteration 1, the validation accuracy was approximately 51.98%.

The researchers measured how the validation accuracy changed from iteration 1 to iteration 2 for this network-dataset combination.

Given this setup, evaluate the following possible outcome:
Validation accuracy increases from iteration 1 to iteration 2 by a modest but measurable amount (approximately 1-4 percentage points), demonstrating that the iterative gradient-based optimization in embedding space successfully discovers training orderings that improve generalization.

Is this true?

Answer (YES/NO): NO